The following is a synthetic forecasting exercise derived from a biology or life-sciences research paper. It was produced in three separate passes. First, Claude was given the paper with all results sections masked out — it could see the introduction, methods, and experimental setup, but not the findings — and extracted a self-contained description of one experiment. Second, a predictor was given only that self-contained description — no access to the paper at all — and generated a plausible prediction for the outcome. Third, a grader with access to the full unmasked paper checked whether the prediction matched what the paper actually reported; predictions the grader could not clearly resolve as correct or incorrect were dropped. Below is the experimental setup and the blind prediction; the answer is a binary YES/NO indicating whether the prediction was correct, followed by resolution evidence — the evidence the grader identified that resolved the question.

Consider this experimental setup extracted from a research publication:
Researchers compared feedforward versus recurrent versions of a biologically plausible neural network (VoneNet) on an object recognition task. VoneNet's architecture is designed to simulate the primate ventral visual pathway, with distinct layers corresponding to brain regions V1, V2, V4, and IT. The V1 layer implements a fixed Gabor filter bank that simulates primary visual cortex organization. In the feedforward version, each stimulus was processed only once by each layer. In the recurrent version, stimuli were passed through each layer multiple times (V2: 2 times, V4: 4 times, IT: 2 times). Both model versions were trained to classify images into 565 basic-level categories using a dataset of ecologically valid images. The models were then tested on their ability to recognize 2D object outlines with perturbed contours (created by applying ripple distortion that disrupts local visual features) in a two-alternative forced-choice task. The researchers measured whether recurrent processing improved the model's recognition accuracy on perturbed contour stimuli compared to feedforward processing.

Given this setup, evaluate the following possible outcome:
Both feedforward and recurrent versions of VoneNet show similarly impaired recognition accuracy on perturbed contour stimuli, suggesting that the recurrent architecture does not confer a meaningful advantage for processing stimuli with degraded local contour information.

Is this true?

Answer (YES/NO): NO